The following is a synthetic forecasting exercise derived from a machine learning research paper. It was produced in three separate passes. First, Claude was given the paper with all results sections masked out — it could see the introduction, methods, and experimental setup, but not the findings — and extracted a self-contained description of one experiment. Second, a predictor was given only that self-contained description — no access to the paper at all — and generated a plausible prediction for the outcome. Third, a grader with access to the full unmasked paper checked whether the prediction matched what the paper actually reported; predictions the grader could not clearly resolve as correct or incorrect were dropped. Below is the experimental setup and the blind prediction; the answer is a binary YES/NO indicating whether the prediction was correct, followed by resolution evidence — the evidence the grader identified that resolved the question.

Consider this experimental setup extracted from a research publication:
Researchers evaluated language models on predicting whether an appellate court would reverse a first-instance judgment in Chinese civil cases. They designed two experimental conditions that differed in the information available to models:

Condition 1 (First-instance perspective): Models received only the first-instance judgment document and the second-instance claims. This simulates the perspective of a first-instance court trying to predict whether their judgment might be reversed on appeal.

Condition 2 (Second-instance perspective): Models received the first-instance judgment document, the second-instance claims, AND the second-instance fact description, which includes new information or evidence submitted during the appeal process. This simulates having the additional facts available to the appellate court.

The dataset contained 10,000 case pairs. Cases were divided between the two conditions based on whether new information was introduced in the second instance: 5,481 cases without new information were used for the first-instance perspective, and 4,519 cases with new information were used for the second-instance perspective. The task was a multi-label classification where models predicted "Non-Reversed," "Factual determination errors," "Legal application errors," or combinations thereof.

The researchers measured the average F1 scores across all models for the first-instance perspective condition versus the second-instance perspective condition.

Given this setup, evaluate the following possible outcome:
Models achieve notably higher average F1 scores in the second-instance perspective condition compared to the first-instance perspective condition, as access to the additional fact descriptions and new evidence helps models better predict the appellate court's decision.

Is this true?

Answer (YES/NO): YES